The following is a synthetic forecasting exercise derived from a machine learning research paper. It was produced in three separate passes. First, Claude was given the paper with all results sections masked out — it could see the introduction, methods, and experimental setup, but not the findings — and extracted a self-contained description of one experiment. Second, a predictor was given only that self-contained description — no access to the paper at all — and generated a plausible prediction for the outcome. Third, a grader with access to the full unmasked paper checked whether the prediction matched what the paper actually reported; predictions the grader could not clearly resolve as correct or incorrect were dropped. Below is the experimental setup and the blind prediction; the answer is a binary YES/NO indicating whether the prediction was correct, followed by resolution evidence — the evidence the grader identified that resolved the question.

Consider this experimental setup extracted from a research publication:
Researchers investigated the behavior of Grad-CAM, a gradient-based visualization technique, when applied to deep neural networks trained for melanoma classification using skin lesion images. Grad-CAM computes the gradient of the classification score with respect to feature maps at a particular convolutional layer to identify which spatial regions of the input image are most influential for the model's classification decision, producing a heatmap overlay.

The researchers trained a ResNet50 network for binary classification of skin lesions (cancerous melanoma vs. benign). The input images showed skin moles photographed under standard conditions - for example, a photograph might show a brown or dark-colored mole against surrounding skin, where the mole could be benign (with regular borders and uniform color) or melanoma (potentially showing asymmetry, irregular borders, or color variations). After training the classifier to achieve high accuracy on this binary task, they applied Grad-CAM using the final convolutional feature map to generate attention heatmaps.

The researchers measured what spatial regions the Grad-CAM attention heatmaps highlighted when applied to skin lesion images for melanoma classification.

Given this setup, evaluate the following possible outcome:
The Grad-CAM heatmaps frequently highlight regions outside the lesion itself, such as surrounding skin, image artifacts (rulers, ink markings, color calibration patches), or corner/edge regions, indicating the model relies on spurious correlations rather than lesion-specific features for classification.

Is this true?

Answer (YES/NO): NO